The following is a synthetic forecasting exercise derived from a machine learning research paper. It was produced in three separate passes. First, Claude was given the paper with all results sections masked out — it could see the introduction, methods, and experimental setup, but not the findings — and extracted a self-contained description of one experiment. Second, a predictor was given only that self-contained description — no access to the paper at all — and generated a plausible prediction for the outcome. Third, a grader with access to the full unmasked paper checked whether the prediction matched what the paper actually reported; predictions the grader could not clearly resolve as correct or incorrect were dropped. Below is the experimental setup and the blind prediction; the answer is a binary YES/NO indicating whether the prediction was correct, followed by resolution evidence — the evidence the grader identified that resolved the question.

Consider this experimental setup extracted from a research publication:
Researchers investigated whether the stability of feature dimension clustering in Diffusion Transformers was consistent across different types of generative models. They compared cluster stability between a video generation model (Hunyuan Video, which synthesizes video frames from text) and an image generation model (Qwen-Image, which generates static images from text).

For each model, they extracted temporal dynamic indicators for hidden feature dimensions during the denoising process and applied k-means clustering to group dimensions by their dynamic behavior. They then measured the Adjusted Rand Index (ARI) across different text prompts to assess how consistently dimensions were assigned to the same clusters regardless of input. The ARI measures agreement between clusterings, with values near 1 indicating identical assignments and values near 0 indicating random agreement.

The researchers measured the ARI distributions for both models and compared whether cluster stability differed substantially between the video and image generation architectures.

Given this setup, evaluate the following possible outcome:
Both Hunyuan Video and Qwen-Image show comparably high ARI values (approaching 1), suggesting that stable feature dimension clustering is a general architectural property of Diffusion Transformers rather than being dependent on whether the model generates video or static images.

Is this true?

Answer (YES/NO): YES